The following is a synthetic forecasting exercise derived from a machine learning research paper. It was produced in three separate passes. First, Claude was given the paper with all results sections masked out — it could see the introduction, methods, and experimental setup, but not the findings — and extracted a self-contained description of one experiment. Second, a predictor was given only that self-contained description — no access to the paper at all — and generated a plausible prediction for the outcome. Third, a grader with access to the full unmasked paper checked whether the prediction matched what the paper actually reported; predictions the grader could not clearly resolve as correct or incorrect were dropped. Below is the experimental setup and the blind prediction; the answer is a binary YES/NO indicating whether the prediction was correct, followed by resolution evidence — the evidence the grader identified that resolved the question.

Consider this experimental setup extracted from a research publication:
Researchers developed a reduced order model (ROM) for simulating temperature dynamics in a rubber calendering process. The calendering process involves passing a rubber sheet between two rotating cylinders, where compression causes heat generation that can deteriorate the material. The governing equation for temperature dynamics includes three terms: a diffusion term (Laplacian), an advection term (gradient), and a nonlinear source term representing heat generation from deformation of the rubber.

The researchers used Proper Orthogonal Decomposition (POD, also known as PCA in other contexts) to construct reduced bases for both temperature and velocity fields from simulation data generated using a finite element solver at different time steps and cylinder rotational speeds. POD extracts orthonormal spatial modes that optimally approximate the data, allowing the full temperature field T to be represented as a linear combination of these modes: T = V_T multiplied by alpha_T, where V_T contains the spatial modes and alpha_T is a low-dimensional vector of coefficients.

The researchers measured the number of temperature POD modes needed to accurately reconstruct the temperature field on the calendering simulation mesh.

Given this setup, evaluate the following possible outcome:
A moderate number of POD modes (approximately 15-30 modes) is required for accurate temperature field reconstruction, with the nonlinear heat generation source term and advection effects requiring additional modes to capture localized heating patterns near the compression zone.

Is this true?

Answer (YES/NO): NO